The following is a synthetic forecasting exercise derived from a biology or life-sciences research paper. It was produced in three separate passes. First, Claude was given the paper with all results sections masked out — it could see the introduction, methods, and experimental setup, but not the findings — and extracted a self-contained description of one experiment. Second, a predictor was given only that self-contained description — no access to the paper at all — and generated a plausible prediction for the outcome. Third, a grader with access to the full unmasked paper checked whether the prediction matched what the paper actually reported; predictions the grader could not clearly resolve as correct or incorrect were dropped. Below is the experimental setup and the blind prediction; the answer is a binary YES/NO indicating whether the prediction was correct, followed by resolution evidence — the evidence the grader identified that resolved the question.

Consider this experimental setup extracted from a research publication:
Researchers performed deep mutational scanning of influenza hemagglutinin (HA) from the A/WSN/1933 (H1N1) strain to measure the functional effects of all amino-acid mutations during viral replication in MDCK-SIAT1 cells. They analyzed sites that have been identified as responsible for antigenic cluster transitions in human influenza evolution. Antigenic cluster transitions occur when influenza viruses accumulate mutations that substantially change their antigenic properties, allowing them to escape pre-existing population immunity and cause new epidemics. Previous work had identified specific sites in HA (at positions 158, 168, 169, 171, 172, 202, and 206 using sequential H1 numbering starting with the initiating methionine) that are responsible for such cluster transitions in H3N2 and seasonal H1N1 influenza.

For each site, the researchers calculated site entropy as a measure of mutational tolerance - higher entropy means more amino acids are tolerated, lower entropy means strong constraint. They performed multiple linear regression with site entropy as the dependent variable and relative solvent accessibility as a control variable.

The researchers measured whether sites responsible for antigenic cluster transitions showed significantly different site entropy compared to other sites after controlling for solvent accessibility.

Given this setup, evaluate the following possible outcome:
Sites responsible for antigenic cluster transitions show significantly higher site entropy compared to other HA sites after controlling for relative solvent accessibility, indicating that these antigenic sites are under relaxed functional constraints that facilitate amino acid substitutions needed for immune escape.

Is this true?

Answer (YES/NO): NO